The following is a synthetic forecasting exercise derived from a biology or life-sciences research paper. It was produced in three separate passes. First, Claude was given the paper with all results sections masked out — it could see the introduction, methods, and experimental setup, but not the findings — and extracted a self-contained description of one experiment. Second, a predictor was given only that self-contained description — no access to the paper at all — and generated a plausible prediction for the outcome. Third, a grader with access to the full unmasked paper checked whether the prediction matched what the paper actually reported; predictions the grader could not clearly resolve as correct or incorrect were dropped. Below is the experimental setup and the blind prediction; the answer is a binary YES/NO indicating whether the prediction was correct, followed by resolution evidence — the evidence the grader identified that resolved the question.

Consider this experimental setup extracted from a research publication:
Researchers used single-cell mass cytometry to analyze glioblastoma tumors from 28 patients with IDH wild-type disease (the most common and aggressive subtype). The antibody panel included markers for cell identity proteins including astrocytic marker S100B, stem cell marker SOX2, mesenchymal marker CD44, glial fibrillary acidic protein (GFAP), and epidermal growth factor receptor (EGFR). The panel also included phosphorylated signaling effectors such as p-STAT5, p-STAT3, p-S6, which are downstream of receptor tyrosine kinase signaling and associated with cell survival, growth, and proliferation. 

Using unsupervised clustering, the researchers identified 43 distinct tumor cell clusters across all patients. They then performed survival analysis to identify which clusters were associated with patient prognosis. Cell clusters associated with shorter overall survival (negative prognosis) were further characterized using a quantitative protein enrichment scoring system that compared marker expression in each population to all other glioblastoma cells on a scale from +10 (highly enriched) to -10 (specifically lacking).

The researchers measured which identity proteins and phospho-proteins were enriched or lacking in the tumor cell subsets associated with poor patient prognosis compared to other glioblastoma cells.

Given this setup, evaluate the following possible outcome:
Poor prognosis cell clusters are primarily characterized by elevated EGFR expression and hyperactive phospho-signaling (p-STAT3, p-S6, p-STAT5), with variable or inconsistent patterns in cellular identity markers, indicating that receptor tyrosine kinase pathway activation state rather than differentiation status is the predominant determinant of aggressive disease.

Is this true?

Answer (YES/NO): NO